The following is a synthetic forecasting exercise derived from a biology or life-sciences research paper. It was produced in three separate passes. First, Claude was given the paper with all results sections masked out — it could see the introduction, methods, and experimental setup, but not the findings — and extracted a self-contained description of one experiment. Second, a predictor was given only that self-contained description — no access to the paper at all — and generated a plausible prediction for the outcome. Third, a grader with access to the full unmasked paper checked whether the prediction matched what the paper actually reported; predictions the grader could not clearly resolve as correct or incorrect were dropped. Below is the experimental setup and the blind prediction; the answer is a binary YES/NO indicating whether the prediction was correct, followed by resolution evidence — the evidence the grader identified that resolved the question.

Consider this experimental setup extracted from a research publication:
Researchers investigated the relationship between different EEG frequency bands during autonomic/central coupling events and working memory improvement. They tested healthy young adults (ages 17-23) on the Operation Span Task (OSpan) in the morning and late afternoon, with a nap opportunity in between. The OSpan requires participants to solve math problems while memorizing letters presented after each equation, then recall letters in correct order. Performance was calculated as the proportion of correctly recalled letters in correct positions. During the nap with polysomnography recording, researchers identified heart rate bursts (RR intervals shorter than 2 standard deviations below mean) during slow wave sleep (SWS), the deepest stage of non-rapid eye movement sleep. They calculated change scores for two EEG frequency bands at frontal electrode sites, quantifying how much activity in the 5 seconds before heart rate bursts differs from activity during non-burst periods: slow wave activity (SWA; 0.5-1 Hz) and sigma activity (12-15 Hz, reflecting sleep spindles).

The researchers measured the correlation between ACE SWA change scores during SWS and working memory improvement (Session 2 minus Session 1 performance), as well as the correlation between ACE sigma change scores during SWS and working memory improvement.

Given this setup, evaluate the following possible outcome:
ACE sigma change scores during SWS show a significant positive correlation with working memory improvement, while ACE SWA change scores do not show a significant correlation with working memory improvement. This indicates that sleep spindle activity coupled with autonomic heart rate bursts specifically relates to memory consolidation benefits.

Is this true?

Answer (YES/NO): NO